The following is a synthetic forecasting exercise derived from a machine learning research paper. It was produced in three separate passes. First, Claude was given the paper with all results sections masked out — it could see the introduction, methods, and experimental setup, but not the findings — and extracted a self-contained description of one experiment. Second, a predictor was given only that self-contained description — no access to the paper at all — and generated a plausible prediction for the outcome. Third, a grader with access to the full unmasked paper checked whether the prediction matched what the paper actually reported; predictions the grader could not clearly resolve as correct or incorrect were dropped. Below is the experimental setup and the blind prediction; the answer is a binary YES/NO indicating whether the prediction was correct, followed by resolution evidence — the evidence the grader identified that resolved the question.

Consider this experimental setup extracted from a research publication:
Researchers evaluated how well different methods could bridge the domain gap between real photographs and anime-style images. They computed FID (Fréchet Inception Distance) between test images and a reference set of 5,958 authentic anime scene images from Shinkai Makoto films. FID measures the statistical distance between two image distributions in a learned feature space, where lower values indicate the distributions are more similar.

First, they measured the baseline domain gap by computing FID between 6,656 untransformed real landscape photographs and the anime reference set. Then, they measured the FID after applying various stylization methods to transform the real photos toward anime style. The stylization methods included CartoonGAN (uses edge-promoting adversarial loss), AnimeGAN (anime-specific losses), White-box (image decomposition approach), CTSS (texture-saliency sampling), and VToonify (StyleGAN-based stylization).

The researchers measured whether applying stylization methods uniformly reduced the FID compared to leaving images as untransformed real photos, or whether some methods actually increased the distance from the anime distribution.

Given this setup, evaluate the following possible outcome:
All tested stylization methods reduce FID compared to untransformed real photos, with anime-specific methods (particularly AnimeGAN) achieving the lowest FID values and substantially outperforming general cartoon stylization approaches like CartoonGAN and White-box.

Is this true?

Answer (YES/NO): NO